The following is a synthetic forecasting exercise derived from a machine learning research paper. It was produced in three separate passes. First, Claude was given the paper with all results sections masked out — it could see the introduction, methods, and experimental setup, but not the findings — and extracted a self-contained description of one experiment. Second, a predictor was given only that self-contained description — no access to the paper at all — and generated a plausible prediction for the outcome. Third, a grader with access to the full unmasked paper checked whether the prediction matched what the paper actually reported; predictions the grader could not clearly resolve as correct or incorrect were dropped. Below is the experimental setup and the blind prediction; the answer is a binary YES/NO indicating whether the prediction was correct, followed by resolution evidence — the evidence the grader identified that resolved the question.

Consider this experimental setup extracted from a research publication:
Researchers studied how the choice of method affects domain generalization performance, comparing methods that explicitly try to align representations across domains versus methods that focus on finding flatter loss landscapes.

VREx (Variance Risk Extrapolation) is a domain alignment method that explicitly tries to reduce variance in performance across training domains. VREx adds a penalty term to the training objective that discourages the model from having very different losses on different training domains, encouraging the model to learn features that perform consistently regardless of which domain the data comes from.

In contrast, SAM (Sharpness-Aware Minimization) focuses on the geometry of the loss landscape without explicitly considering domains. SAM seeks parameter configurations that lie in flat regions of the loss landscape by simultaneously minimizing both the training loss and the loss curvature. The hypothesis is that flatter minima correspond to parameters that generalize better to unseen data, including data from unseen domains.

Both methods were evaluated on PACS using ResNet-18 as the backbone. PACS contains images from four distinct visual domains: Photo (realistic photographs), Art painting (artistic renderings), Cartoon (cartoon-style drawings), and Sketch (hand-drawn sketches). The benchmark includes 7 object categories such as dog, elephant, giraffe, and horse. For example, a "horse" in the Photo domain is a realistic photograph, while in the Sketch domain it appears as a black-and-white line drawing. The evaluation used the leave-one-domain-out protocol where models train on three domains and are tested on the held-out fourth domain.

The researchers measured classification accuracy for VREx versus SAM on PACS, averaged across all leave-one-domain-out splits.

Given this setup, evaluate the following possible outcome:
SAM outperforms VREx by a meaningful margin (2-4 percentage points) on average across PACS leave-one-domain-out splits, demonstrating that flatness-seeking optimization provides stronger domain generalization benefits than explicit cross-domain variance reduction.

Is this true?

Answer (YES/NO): NO